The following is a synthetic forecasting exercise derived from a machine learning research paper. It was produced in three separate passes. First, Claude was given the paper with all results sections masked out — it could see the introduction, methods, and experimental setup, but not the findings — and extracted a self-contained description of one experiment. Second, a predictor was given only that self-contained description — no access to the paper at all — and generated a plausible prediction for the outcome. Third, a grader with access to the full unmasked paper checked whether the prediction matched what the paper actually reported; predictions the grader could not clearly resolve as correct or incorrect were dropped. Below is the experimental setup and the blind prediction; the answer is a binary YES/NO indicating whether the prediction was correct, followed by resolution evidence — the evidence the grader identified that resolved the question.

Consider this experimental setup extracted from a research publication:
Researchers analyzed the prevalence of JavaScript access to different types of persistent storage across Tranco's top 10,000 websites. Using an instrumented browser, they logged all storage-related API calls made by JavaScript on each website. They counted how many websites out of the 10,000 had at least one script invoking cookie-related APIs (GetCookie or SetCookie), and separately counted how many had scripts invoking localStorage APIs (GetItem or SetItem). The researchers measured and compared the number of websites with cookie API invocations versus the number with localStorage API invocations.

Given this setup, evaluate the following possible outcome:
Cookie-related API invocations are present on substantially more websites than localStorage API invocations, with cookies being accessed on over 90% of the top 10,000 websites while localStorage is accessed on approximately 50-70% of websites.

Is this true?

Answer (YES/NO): NO